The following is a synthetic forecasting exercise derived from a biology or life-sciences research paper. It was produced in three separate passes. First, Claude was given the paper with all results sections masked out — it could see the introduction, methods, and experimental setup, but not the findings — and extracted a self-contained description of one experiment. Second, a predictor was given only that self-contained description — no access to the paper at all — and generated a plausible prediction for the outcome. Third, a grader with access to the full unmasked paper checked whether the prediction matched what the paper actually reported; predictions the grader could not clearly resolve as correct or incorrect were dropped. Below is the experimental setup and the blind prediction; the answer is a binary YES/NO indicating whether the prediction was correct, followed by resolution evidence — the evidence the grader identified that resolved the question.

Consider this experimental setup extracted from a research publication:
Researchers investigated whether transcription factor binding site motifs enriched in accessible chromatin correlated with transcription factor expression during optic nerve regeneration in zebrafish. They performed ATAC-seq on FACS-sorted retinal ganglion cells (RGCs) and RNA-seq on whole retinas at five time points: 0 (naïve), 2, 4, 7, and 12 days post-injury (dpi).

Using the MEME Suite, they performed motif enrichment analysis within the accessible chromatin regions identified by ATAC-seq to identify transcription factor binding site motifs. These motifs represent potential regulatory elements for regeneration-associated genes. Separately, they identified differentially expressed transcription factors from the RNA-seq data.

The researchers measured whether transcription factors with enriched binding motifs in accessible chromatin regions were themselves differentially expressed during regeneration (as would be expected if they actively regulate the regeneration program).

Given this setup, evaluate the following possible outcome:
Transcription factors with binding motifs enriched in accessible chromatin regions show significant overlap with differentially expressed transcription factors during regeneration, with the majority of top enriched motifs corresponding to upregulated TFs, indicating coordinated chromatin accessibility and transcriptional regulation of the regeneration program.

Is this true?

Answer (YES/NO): YES